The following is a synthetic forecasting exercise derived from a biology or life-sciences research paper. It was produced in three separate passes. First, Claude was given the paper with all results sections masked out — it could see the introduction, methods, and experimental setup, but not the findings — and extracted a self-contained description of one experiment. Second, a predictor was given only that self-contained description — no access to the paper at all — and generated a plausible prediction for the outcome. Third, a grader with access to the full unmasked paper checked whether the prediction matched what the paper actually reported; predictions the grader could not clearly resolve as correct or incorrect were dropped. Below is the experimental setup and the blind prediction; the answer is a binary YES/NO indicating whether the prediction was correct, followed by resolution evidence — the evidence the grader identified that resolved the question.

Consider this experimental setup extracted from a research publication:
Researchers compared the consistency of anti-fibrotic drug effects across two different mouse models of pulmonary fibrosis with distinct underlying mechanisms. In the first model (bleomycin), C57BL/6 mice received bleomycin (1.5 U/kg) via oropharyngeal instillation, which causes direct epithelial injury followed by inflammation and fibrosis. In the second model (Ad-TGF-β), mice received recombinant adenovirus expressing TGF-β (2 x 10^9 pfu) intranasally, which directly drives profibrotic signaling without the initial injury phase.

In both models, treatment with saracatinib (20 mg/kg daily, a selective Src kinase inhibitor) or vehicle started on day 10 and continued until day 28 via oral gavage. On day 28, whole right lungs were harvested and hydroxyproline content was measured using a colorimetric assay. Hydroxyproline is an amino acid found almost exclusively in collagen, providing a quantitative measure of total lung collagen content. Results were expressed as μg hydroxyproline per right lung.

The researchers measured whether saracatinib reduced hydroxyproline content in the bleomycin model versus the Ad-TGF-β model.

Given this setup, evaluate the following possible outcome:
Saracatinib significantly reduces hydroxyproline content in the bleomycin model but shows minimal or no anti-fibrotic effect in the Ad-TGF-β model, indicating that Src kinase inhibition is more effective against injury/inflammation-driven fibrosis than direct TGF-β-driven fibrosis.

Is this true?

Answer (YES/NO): NO